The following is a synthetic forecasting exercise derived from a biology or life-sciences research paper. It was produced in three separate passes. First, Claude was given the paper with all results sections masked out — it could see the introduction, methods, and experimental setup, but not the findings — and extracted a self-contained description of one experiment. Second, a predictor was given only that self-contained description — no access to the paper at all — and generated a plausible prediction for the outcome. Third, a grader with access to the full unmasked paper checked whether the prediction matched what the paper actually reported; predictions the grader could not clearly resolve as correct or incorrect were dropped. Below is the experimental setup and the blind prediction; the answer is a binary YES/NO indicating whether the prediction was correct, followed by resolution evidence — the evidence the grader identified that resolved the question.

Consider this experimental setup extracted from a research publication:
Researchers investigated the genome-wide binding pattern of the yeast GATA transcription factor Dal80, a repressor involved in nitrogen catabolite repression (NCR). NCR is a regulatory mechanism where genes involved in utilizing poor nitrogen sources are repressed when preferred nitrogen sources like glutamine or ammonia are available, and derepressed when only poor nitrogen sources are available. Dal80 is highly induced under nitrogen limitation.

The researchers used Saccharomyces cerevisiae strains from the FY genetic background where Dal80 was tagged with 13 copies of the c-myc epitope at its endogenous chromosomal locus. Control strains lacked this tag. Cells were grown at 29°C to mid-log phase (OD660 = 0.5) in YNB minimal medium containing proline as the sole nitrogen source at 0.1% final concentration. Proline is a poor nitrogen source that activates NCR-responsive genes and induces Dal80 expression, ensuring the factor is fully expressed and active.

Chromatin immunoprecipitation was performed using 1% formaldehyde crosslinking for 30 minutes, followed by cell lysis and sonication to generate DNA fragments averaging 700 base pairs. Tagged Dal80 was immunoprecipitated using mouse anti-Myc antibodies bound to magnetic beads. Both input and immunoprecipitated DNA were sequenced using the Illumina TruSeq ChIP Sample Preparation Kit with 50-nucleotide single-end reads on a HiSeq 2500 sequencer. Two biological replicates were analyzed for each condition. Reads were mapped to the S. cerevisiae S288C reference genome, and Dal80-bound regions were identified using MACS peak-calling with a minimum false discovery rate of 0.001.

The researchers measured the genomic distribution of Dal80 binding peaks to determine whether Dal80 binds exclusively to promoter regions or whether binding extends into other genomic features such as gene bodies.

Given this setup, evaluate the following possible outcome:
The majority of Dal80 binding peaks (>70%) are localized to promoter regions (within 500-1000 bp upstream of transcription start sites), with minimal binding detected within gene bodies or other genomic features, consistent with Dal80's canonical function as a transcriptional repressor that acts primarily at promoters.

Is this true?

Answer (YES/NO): NO